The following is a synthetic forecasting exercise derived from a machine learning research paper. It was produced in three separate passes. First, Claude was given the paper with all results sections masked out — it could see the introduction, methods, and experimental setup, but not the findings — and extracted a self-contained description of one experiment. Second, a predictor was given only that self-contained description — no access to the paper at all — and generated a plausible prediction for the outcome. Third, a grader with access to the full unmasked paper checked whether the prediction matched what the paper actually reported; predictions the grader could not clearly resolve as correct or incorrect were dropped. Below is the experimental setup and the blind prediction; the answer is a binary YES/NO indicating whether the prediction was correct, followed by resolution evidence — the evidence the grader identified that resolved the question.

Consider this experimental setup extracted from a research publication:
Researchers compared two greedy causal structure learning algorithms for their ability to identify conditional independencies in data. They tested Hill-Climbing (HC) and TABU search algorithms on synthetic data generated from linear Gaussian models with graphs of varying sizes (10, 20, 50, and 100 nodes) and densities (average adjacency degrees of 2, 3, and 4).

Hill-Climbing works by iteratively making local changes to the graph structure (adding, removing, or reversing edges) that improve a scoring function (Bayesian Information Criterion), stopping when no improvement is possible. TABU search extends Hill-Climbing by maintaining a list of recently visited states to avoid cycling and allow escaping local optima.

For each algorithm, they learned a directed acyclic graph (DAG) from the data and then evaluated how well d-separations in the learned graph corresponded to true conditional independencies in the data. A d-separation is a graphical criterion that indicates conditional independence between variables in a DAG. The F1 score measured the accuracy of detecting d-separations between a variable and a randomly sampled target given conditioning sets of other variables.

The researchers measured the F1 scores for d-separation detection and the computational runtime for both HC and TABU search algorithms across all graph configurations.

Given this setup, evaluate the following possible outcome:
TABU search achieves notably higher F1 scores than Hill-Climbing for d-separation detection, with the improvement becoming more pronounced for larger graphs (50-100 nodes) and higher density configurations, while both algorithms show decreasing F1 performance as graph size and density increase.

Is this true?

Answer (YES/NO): NO